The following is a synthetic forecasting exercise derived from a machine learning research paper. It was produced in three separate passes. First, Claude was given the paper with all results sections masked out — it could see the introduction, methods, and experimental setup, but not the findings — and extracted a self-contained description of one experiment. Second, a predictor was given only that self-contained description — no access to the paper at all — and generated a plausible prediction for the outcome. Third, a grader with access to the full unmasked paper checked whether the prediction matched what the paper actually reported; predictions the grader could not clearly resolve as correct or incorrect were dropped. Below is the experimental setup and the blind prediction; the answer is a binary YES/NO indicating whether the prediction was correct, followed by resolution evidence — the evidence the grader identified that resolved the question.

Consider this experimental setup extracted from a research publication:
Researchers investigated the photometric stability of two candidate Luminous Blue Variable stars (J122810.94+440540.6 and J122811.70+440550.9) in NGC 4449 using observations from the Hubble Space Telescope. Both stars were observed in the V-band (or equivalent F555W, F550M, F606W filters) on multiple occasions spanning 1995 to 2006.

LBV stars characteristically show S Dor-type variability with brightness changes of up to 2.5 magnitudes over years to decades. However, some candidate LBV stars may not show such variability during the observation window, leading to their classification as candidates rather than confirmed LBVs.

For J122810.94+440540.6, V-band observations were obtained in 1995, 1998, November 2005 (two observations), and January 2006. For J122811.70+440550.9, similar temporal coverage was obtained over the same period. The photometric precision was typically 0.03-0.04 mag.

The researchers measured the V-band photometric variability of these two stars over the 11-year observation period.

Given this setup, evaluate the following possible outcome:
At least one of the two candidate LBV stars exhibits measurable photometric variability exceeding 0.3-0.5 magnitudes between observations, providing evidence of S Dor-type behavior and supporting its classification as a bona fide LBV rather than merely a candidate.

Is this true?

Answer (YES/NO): NO